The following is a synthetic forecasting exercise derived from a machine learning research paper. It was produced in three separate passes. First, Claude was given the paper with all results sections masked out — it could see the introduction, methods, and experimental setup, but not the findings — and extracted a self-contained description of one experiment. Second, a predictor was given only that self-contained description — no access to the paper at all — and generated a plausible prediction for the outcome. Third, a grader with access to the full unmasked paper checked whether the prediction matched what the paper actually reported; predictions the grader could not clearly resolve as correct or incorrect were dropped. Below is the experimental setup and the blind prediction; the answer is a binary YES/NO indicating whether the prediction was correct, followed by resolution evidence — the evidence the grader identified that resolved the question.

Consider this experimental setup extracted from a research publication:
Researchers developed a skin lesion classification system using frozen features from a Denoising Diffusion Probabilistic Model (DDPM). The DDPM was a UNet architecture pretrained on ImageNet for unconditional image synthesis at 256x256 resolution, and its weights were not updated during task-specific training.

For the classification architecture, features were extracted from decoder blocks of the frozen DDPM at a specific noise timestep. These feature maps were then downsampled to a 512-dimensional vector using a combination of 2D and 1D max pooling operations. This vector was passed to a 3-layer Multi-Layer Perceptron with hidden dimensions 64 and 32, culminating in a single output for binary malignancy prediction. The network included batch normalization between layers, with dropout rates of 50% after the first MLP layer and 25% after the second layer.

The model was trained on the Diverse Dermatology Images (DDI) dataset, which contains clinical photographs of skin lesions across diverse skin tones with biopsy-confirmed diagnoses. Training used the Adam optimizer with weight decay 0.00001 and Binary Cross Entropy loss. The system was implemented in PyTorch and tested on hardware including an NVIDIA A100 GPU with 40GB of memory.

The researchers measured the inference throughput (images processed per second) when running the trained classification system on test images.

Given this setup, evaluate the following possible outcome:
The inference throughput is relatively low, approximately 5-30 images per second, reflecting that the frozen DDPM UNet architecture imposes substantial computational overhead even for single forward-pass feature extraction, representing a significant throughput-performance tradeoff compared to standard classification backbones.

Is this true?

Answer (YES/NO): NO